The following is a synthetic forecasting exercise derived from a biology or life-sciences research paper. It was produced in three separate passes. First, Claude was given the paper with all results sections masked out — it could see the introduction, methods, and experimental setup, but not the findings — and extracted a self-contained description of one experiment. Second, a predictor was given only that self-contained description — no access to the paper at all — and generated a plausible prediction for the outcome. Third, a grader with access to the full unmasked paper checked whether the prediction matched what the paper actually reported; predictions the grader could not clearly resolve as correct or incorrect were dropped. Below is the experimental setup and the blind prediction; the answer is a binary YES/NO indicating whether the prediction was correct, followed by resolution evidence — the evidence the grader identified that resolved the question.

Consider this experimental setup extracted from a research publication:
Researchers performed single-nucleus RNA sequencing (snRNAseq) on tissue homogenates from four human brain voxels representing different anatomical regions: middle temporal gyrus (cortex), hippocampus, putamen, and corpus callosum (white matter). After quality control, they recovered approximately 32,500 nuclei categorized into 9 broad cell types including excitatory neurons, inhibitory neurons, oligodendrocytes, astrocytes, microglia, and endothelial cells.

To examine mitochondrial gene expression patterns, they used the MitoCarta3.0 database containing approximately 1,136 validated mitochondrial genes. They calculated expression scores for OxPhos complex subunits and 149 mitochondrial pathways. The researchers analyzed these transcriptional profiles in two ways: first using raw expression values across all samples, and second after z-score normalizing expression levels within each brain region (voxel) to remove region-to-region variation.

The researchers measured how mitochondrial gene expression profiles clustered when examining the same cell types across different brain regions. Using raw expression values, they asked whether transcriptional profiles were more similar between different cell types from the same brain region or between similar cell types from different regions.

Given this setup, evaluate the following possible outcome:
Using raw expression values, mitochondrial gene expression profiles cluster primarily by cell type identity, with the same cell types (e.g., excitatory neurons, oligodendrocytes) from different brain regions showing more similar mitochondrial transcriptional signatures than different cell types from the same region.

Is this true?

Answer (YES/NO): NO